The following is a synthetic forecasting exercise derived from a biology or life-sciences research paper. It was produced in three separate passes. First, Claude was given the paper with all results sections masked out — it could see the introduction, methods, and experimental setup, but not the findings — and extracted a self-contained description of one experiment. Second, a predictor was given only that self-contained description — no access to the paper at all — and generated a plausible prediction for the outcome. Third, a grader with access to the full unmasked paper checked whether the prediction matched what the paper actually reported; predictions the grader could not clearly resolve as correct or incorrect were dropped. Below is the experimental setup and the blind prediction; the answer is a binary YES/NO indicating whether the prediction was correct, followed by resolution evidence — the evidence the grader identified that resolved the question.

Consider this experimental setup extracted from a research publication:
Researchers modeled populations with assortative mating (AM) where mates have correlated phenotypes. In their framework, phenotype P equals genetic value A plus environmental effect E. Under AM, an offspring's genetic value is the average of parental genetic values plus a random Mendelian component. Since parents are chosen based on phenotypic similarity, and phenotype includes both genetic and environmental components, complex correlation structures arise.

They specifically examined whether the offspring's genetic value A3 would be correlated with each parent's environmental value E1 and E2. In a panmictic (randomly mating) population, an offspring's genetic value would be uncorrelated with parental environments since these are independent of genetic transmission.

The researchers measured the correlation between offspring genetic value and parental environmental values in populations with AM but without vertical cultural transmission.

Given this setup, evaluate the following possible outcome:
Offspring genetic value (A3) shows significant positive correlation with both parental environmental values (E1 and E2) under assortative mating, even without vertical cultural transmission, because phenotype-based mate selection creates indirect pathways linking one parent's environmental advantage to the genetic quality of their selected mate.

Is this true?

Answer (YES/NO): YES